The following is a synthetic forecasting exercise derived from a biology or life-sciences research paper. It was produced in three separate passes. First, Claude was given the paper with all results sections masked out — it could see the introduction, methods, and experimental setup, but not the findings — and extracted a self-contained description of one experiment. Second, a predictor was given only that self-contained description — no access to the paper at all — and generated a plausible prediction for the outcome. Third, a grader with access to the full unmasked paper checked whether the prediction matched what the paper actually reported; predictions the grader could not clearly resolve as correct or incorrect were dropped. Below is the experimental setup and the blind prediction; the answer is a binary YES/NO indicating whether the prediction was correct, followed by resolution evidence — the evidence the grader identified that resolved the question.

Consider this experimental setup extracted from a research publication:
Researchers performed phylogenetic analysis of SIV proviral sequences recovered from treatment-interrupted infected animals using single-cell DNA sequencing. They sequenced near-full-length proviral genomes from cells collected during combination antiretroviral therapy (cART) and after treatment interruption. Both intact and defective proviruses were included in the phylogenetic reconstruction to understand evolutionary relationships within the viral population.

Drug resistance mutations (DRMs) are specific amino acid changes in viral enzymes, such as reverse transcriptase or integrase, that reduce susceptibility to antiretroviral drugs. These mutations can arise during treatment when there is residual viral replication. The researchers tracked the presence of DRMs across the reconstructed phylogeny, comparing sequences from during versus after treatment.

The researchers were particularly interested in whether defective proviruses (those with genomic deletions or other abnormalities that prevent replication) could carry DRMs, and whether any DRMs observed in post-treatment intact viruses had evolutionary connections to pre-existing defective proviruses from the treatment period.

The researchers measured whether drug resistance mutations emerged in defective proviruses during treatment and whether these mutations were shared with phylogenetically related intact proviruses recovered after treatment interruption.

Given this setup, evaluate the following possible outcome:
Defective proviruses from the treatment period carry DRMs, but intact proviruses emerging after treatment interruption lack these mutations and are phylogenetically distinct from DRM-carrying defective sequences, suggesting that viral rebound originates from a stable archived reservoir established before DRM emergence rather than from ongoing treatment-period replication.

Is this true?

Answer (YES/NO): NO